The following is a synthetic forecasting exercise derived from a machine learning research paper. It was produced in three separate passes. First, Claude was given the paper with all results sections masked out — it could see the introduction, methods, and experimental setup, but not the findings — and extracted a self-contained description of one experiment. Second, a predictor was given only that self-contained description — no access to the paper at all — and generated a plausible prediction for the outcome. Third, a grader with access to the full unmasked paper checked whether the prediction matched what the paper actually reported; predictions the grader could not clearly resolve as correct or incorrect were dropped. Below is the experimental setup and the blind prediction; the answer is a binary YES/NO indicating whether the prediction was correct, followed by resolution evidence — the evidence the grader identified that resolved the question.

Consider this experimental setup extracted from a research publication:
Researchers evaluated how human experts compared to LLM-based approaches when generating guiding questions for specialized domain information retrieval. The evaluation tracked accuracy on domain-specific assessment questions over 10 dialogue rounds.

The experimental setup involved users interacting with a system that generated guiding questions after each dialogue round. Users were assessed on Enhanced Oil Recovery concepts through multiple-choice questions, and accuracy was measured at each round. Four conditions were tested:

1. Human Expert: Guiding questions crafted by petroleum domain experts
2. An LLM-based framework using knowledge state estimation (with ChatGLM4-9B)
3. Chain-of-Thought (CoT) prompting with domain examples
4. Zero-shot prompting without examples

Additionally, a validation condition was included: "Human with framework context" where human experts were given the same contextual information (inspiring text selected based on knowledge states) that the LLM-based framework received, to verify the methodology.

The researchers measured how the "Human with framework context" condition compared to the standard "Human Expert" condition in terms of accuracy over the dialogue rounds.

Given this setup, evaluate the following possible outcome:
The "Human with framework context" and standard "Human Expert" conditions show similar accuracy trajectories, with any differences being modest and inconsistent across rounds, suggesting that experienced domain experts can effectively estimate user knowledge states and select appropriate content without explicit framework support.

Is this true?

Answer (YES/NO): NO